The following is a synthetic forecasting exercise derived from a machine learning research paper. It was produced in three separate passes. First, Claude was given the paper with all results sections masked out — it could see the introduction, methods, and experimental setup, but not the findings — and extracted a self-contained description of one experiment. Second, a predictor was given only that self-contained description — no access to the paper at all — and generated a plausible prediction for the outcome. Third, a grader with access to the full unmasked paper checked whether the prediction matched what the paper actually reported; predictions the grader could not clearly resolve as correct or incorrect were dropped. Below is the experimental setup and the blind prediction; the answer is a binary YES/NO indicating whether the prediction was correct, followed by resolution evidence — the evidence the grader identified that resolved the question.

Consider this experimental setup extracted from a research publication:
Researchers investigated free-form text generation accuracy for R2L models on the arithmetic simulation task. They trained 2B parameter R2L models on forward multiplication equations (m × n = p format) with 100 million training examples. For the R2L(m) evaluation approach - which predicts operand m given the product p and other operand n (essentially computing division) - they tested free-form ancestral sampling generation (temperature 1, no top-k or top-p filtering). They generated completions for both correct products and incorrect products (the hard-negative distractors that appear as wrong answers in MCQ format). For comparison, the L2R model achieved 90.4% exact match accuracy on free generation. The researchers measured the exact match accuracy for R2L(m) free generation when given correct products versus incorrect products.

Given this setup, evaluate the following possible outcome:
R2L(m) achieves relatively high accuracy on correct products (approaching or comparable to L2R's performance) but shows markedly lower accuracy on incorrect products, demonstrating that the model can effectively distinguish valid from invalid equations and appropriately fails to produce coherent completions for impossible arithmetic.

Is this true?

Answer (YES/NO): NO